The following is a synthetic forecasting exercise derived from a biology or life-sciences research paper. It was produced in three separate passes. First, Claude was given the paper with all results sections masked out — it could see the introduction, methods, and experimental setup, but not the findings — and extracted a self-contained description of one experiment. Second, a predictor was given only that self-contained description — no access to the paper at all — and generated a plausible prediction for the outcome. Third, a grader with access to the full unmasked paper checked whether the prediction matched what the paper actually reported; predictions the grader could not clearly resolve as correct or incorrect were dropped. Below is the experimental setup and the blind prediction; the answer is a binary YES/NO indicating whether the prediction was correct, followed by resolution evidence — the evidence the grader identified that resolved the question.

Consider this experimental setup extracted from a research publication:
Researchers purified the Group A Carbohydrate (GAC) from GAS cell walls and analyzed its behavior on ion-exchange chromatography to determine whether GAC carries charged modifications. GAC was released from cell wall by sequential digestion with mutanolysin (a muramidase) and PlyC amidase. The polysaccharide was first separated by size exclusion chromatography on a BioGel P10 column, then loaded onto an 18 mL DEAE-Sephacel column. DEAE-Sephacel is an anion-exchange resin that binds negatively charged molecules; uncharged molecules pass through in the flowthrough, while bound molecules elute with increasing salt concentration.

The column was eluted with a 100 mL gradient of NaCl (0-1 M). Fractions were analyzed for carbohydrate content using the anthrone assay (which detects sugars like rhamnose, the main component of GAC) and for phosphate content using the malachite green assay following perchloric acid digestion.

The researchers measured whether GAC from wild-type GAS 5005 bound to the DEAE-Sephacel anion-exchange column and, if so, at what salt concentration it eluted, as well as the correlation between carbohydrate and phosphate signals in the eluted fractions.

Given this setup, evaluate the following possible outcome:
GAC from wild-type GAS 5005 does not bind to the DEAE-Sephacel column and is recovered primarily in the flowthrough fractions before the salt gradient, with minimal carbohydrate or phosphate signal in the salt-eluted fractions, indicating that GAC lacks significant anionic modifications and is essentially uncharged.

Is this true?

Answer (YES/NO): NO